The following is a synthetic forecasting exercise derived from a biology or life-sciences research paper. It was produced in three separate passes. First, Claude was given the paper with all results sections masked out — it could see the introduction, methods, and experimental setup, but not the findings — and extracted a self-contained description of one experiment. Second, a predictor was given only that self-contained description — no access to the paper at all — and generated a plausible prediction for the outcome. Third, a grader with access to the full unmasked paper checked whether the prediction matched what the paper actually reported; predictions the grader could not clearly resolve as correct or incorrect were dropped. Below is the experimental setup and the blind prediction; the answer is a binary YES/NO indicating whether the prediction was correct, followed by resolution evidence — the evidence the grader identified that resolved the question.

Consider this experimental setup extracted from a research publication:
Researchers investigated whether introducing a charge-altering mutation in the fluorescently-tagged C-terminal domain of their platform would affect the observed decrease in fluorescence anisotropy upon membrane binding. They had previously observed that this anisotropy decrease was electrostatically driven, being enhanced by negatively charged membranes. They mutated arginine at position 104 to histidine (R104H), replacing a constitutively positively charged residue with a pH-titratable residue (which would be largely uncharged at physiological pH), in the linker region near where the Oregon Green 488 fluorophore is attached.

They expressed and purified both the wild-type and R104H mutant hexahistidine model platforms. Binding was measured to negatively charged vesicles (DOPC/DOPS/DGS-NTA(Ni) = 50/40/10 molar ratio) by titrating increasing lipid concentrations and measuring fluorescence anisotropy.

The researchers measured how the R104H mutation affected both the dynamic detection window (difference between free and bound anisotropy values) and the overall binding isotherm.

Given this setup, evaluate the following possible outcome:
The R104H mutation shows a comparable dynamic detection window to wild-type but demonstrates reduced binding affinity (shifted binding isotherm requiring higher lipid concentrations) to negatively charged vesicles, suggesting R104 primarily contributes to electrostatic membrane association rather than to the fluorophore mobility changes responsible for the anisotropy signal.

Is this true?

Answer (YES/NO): NO